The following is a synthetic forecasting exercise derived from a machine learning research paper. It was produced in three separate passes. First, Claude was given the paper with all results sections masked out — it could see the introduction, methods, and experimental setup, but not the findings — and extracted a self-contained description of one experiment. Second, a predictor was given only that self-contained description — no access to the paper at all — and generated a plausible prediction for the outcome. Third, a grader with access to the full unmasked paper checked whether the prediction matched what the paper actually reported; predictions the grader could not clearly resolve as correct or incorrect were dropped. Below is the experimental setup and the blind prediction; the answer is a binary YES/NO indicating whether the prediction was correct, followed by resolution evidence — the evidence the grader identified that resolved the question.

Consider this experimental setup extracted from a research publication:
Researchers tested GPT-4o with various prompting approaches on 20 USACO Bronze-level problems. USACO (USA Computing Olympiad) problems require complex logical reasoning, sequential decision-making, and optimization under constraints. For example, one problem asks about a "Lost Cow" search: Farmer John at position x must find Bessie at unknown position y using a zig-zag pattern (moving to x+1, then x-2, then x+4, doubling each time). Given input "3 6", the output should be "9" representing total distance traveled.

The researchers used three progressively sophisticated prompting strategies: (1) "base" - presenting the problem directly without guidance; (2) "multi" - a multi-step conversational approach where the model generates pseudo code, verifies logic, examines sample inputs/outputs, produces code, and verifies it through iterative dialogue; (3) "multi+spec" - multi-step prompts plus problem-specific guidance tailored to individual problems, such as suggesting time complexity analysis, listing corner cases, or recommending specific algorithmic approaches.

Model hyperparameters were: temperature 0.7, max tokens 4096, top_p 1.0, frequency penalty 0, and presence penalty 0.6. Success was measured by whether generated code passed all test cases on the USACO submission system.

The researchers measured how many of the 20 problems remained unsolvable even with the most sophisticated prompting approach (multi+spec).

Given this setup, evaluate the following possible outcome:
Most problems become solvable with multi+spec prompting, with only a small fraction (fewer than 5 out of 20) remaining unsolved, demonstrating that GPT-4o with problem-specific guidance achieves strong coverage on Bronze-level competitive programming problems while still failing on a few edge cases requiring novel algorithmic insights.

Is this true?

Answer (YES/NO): NO